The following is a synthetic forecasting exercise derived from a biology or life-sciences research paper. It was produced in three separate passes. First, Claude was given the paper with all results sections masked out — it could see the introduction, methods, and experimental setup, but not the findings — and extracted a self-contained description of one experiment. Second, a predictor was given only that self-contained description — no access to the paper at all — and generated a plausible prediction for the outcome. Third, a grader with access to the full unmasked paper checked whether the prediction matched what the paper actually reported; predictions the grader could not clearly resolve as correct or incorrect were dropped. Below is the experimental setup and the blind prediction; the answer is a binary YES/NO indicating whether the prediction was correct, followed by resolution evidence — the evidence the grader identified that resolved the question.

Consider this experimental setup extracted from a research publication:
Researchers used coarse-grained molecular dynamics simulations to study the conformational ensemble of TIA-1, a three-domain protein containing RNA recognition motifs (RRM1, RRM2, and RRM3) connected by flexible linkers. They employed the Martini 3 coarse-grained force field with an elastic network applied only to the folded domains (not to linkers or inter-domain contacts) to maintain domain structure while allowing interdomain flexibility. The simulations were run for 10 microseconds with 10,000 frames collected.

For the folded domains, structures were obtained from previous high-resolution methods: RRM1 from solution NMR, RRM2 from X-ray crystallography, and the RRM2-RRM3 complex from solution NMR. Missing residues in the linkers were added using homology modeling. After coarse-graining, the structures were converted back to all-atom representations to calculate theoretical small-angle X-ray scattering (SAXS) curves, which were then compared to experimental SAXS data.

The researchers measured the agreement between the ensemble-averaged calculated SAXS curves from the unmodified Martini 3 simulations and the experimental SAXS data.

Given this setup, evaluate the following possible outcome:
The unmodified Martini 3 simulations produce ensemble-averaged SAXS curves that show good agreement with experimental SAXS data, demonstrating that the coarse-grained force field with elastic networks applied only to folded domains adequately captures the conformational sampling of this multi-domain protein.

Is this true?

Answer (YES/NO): NO